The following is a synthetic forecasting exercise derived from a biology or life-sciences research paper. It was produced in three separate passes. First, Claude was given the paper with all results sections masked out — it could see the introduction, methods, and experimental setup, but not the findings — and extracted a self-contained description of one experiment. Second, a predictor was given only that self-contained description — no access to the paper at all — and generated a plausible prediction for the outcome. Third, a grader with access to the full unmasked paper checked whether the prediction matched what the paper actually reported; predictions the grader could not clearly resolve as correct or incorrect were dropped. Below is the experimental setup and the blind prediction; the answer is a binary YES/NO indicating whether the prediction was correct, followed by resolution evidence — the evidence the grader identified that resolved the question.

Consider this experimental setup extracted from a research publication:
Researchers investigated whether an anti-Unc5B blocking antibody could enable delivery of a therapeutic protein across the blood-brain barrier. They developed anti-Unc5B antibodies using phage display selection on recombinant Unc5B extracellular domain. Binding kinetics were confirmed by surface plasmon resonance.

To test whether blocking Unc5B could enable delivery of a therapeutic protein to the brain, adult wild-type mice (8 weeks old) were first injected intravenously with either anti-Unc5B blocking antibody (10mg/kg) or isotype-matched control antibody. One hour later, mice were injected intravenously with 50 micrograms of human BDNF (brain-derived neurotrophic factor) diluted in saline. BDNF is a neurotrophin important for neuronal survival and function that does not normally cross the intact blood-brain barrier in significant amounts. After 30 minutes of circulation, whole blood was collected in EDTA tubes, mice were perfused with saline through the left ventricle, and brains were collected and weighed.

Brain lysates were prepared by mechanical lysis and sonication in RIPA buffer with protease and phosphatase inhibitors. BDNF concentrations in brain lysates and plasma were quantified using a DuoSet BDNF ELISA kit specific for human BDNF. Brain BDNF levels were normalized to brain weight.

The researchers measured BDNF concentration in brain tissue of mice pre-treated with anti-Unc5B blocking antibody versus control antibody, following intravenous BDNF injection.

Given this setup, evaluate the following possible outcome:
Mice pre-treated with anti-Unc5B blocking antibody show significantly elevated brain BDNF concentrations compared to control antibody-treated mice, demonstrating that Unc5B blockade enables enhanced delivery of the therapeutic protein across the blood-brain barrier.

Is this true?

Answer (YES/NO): YES